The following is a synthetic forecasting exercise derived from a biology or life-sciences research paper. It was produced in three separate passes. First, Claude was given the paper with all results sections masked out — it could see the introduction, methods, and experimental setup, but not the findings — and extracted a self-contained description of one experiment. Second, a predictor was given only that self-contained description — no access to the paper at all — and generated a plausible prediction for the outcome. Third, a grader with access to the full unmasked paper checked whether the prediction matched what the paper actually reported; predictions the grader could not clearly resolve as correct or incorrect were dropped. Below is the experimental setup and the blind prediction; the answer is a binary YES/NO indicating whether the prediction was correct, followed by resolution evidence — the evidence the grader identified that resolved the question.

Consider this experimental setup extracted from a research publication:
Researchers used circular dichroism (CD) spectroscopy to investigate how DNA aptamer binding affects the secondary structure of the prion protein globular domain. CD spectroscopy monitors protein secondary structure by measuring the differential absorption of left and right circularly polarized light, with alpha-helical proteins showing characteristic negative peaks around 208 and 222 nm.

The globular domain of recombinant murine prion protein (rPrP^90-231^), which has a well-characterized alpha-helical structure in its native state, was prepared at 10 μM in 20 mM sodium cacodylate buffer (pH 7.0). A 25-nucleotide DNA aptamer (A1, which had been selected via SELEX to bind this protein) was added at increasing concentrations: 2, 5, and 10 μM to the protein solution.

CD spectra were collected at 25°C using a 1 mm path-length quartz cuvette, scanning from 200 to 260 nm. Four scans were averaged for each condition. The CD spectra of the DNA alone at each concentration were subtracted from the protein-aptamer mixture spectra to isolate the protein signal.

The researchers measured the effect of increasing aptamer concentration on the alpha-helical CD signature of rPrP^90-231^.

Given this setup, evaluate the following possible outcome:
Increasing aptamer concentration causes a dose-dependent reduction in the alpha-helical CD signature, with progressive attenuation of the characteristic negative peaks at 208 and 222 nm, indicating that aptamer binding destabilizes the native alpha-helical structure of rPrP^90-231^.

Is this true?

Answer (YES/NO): NO